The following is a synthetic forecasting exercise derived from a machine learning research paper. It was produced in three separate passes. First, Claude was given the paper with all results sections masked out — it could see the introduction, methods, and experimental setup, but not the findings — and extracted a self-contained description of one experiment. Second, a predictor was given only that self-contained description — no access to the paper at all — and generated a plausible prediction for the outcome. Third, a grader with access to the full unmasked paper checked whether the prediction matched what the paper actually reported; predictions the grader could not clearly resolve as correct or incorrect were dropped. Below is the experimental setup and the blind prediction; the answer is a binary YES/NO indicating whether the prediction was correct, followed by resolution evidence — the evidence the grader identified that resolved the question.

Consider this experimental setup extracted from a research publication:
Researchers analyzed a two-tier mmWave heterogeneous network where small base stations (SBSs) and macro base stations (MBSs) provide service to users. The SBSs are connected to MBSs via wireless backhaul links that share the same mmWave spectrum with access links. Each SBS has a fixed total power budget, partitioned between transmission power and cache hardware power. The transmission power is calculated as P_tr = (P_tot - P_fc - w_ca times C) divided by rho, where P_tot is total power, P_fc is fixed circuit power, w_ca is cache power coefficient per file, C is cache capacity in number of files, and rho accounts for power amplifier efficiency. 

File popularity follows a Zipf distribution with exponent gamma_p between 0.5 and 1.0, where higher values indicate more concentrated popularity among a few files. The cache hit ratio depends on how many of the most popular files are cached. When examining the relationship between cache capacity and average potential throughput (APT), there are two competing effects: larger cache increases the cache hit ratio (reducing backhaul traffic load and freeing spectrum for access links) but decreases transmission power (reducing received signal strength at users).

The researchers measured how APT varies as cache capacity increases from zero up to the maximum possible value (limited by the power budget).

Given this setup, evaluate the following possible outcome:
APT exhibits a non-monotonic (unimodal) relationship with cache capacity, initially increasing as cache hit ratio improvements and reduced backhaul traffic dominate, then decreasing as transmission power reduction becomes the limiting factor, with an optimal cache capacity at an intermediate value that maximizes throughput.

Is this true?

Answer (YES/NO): YES